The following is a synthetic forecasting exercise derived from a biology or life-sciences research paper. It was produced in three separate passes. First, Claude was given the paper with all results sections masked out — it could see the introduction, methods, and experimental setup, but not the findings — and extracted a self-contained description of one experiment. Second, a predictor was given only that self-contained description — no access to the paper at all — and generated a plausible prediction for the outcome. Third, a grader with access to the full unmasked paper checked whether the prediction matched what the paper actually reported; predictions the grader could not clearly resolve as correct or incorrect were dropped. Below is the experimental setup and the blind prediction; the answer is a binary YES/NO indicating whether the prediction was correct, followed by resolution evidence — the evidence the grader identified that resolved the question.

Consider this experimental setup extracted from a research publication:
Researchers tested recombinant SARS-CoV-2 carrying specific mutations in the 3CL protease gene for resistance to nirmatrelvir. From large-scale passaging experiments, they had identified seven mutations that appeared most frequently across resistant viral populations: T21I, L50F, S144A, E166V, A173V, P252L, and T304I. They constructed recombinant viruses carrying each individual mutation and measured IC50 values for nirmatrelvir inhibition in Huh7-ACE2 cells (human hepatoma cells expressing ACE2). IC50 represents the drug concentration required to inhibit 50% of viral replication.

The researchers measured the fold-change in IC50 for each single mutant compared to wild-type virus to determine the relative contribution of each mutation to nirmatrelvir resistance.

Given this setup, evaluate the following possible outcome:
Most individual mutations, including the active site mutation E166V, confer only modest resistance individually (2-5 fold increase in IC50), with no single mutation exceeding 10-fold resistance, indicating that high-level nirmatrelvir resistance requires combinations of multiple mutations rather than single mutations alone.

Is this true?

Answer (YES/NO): NO